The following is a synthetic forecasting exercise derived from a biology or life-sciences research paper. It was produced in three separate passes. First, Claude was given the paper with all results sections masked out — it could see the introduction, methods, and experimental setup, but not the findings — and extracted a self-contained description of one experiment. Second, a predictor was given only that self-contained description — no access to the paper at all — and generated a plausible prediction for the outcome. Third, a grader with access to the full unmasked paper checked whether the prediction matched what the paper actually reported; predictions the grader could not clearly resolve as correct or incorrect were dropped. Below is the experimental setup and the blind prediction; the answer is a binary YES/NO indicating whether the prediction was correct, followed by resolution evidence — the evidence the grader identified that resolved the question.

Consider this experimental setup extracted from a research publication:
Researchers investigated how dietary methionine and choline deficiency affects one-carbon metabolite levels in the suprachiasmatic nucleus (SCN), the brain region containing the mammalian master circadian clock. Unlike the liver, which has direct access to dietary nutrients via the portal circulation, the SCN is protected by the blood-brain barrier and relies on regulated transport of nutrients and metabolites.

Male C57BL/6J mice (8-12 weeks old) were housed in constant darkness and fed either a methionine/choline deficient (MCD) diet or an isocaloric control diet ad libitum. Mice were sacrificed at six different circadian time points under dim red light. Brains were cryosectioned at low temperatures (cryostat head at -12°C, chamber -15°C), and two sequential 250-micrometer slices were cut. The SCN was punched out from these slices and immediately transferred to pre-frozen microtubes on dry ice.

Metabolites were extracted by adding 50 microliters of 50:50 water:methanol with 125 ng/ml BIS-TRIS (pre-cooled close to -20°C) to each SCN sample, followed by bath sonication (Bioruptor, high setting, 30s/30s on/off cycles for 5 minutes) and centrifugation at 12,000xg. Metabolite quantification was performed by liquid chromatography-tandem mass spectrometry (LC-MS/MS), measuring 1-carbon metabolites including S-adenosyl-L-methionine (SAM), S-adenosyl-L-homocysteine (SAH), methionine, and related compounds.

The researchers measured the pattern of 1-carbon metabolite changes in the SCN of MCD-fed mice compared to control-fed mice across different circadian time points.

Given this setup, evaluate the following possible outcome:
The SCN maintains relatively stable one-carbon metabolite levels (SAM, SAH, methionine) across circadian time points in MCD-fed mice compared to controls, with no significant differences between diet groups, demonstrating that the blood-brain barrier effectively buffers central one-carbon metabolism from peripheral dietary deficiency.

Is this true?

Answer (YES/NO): NO